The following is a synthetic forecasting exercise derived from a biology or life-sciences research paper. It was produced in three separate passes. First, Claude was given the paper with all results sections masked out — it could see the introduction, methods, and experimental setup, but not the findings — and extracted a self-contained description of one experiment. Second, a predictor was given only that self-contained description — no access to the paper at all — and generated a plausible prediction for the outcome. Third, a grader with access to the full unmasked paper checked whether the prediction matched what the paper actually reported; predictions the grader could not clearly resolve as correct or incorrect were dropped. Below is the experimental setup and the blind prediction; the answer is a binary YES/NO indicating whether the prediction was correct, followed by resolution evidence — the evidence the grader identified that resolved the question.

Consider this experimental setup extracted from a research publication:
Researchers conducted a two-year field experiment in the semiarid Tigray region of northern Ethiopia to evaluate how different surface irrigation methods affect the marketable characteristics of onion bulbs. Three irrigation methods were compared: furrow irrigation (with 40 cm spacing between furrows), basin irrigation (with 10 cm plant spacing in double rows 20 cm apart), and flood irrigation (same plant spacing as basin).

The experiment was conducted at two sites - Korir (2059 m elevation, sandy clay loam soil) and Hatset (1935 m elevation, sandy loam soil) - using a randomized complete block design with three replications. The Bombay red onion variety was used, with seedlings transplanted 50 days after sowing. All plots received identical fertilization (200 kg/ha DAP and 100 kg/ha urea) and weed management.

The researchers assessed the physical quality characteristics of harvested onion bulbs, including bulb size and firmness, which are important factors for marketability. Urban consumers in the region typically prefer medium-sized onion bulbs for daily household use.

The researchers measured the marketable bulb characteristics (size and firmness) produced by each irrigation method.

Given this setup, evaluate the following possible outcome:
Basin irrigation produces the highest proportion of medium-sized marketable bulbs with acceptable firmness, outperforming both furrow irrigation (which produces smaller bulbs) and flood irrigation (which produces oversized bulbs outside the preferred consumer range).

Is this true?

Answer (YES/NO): NO